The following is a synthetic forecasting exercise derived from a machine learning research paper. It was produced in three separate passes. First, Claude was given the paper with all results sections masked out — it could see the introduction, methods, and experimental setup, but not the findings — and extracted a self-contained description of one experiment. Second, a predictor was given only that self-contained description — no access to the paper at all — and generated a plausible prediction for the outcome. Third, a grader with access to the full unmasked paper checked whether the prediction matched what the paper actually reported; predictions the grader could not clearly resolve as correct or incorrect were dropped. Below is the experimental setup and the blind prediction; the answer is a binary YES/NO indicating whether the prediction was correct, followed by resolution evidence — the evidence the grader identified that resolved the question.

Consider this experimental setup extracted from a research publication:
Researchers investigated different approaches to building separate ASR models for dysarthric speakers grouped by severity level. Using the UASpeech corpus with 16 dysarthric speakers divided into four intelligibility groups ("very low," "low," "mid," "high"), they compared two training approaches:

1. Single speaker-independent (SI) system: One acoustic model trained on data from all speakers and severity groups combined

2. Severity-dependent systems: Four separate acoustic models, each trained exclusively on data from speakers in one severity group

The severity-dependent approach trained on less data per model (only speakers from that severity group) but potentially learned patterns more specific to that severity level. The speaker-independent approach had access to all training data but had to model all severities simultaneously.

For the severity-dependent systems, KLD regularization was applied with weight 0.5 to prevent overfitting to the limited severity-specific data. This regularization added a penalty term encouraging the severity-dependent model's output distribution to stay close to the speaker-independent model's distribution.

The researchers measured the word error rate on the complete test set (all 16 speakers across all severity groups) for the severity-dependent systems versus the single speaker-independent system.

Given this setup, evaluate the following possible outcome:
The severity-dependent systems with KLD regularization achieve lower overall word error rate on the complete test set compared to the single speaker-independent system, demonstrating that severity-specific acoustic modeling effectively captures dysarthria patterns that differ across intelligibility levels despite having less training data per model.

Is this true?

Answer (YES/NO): NO